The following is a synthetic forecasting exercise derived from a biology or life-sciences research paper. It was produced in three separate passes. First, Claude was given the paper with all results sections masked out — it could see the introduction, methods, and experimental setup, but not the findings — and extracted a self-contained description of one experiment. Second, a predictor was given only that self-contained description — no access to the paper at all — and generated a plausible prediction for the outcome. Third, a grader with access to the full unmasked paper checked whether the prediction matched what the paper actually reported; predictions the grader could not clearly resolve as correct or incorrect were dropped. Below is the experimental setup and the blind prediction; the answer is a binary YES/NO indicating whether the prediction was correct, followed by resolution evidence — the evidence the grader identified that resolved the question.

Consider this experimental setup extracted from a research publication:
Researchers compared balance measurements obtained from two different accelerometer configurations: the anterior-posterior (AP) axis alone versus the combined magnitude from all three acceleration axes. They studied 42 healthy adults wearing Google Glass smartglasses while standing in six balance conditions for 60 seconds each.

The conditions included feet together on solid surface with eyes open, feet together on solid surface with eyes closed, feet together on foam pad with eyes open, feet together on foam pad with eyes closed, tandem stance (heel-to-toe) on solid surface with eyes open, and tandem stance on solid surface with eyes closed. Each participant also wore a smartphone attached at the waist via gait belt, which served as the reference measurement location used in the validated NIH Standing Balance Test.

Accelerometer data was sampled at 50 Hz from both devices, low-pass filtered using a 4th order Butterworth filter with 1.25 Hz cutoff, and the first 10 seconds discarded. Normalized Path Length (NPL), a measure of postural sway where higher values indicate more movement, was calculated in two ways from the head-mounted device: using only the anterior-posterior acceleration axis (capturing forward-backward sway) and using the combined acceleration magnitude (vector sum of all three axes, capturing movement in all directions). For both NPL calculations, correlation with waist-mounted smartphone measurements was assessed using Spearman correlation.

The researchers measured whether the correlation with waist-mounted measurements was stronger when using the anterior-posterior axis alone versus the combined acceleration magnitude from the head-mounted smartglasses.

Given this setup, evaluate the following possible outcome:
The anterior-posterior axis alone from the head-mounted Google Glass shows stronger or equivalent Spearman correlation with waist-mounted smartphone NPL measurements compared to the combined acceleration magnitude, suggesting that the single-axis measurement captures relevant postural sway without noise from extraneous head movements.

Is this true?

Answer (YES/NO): NO